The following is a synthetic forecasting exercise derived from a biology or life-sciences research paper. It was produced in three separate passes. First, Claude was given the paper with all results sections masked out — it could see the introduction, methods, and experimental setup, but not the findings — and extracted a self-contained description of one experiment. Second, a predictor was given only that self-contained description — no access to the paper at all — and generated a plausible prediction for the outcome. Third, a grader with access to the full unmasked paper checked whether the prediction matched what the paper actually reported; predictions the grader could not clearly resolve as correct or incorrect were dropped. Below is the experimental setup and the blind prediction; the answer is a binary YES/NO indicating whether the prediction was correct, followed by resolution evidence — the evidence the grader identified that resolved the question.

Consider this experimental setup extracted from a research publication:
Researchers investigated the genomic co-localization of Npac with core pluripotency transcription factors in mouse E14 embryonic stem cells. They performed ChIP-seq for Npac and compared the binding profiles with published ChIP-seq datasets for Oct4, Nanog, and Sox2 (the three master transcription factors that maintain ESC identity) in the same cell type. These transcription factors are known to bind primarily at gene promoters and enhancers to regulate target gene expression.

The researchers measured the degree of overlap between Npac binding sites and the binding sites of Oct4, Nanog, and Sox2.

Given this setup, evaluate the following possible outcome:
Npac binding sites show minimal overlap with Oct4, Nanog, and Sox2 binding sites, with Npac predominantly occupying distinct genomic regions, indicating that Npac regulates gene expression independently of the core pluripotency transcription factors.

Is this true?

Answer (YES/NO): YES